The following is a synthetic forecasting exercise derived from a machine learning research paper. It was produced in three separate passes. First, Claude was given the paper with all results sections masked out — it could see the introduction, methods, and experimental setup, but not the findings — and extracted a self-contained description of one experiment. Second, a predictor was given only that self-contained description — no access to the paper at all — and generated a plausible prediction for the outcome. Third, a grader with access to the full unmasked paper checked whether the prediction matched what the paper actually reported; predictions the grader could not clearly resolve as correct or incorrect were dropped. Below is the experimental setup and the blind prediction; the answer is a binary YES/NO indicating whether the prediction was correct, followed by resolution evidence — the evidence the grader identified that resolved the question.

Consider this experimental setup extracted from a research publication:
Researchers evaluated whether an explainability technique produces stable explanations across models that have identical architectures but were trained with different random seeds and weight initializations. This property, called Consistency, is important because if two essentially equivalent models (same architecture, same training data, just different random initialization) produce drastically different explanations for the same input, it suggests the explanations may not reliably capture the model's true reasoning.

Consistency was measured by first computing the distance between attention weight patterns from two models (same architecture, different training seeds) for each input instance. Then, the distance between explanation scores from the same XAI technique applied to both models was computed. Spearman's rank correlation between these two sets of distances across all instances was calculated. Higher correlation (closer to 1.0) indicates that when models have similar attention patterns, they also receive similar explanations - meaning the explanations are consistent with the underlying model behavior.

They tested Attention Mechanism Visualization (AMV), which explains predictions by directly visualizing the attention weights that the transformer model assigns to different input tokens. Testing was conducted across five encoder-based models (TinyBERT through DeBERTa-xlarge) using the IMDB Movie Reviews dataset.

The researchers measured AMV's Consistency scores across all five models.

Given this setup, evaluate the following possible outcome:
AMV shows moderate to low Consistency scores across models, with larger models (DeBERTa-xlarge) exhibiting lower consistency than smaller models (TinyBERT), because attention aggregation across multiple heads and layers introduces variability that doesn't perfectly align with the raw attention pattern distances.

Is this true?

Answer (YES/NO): NO